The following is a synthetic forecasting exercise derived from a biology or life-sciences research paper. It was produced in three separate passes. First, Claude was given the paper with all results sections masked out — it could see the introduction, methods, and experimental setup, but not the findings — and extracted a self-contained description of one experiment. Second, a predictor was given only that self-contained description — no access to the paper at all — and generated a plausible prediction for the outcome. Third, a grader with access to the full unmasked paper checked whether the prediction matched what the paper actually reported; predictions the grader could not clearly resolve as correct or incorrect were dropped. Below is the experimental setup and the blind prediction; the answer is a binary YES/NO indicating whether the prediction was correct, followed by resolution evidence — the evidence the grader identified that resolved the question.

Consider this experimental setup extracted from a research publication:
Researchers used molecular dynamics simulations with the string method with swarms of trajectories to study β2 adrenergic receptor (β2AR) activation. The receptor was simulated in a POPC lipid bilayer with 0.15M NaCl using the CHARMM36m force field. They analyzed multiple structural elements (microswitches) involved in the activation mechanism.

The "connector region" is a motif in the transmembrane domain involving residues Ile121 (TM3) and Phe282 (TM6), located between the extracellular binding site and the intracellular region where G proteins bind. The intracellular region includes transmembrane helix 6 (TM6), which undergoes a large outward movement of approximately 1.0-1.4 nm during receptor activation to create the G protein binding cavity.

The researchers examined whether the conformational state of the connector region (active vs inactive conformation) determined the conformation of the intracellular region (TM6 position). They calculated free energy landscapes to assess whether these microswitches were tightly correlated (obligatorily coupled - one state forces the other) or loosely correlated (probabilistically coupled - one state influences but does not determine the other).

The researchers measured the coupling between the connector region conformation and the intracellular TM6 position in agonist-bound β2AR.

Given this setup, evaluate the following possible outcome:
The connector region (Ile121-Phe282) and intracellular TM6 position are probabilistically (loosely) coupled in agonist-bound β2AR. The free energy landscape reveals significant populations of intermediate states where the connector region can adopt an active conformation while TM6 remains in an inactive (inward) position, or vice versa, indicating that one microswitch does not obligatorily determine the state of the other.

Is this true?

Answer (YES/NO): YES